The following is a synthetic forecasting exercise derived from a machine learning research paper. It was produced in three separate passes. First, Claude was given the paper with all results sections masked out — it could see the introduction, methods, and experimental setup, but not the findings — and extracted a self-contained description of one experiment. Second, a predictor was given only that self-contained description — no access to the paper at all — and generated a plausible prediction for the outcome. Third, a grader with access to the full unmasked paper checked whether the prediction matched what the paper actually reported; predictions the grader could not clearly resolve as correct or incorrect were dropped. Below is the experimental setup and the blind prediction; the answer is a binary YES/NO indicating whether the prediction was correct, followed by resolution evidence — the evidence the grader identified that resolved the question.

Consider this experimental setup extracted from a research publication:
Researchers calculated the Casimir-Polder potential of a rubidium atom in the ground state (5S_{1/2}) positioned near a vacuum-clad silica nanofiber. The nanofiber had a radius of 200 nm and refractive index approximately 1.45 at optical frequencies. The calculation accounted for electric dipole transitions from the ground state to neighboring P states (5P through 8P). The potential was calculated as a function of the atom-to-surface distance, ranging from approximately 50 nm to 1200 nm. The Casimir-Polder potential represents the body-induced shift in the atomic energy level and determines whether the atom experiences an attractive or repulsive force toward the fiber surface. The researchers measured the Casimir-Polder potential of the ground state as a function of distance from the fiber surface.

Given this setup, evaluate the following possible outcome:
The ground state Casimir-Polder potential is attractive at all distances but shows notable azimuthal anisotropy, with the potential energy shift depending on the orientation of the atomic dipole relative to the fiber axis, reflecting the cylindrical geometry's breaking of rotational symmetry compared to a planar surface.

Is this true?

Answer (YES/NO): NO